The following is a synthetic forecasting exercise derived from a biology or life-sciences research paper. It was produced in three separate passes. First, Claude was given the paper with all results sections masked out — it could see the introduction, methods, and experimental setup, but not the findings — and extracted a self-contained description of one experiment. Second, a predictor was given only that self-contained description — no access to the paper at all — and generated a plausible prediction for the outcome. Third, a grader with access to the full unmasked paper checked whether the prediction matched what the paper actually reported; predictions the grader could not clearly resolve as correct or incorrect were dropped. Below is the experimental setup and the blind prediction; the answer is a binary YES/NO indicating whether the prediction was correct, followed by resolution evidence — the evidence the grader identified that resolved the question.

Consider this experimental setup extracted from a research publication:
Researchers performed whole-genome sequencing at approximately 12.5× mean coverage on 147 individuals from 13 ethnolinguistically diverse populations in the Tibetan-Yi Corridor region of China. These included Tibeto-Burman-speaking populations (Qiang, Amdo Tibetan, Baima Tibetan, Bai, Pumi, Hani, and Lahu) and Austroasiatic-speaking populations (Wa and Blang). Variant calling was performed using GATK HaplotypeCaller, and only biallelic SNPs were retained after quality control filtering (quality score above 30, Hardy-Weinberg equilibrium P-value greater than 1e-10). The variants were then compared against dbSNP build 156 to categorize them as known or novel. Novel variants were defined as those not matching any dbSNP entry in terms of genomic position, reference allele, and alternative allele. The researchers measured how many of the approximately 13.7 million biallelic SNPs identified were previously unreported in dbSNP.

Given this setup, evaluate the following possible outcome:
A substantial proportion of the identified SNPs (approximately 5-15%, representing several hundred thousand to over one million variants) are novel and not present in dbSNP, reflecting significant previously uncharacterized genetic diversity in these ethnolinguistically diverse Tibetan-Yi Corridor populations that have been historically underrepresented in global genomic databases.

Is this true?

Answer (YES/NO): NO